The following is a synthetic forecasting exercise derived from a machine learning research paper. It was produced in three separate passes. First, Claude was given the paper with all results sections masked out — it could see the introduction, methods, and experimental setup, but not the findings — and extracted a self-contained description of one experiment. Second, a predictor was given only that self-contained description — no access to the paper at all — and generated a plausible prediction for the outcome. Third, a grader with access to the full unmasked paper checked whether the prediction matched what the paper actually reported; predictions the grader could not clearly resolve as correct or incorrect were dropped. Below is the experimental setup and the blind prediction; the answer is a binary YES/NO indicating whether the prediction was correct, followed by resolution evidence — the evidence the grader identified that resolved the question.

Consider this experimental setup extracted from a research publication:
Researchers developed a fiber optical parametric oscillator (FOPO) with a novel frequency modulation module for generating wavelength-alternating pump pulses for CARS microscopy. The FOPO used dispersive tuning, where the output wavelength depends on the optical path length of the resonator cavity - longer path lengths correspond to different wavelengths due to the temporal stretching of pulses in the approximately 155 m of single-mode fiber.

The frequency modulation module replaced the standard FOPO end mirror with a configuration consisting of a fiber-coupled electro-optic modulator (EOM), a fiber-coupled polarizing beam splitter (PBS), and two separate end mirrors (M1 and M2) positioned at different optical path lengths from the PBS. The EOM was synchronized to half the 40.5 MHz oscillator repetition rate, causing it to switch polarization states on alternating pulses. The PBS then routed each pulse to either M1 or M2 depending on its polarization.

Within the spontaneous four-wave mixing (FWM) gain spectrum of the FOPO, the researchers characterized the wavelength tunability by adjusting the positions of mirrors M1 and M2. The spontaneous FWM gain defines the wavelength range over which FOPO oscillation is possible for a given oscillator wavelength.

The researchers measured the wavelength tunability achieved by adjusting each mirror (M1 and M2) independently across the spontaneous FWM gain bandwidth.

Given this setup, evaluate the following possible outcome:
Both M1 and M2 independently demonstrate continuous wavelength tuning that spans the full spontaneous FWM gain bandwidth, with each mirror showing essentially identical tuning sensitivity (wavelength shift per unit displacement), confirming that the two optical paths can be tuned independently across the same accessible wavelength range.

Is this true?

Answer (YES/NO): NO